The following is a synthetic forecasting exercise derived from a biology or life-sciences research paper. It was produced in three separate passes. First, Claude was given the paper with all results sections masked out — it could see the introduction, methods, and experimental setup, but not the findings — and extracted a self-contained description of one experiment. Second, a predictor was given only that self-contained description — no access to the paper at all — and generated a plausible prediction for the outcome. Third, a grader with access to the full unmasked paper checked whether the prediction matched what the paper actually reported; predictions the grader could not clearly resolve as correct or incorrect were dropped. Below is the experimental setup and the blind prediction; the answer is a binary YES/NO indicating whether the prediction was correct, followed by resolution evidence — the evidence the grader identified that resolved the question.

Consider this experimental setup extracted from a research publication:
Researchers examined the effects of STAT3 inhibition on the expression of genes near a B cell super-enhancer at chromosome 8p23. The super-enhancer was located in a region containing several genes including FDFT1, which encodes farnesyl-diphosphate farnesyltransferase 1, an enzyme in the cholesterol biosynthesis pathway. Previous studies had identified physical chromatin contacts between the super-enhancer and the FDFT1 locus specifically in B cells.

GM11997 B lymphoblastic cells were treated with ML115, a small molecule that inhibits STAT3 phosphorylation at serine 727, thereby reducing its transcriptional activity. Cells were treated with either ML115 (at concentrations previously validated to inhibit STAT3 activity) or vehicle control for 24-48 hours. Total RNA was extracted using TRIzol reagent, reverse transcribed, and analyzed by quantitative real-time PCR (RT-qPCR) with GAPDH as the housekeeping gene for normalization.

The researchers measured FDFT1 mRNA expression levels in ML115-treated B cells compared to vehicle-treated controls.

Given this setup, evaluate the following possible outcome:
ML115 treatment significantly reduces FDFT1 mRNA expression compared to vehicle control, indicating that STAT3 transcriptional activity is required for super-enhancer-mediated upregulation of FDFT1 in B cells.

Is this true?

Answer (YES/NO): NO